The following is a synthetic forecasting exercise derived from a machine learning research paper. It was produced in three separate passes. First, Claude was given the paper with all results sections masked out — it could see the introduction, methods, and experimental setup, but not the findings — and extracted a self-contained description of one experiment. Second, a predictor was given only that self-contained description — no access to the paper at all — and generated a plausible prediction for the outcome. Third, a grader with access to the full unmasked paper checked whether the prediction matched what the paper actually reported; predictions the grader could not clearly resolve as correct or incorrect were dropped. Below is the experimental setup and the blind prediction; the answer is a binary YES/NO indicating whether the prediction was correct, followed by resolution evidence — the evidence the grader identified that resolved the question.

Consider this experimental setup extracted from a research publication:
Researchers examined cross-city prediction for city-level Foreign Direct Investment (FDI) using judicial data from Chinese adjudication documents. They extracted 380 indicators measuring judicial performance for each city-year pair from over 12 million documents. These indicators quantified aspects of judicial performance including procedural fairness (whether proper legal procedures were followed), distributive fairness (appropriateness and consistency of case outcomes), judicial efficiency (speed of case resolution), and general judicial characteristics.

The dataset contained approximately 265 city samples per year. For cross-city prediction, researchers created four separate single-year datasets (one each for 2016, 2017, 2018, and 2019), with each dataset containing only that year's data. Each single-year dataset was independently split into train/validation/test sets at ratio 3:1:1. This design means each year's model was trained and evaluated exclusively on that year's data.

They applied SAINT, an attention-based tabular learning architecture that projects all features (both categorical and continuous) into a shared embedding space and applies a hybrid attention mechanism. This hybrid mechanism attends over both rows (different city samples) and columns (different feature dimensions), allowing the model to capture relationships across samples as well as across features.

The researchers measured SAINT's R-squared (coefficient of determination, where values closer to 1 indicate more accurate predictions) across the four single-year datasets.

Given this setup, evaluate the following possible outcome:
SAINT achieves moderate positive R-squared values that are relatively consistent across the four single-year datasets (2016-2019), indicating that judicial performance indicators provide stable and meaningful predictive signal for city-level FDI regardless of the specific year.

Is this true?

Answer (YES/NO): NO